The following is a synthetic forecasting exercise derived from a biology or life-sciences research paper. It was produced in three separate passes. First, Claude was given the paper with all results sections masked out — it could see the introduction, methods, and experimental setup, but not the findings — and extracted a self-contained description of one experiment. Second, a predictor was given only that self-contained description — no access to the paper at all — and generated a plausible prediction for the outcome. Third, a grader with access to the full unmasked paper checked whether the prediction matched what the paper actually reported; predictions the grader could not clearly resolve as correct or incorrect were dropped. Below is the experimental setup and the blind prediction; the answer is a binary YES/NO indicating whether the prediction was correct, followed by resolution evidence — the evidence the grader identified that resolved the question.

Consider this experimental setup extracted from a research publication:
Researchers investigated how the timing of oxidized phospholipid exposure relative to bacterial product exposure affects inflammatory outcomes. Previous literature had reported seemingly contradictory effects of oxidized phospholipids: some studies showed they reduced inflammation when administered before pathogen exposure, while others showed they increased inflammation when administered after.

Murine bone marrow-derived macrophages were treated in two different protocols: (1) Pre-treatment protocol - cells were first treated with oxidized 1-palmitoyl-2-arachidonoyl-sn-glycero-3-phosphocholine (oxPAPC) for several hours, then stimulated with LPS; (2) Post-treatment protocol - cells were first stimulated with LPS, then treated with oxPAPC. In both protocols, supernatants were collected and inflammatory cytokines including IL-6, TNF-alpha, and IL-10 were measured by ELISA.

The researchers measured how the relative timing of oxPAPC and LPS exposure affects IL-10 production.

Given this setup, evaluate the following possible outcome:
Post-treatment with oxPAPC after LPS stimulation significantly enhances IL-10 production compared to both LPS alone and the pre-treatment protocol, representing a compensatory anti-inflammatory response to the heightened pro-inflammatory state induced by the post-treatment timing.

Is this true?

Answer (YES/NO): NO